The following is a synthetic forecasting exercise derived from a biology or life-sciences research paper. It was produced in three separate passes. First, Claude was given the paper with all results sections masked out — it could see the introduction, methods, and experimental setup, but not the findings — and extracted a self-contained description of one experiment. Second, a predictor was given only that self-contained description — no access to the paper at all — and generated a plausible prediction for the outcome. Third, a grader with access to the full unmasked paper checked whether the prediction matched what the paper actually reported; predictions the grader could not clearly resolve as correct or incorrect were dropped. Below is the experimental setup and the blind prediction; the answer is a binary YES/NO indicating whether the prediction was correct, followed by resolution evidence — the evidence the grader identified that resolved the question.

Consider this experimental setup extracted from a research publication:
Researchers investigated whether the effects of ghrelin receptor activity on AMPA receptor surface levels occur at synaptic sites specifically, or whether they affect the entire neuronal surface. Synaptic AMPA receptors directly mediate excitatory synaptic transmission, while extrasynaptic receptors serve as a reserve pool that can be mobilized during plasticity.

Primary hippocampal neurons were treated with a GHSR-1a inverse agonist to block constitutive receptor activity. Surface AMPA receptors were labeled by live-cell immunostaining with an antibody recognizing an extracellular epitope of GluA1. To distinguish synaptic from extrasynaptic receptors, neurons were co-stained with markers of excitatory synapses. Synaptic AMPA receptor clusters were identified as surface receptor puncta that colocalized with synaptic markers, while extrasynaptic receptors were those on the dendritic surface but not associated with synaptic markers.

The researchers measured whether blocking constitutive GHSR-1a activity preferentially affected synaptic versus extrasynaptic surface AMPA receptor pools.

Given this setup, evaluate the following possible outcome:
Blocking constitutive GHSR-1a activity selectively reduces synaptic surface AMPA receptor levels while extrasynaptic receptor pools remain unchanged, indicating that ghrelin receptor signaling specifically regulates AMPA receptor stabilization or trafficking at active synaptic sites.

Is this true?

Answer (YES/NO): NO